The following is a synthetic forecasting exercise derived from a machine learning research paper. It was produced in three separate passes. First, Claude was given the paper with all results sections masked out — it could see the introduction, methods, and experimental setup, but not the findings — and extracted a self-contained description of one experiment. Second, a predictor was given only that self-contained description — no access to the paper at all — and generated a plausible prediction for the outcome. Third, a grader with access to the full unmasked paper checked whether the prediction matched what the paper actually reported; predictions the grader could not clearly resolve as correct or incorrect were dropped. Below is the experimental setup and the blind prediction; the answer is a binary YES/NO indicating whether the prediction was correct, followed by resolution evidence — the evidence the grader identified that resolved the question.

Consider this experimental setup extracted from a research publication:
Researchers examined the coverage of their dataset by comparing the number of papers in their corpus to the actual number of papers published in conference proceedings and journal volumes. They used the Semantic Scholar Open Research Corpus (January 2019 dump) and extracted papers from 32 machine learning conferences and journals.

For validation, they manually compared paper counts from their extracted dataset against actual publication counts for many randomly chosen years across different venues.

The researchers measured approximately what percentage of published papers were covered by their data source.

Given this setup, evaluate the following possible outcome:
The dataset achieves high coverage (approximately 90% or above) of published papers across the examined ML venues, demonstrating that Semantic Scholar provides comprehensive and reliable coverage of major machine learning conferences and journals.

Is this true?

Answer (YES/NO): NO